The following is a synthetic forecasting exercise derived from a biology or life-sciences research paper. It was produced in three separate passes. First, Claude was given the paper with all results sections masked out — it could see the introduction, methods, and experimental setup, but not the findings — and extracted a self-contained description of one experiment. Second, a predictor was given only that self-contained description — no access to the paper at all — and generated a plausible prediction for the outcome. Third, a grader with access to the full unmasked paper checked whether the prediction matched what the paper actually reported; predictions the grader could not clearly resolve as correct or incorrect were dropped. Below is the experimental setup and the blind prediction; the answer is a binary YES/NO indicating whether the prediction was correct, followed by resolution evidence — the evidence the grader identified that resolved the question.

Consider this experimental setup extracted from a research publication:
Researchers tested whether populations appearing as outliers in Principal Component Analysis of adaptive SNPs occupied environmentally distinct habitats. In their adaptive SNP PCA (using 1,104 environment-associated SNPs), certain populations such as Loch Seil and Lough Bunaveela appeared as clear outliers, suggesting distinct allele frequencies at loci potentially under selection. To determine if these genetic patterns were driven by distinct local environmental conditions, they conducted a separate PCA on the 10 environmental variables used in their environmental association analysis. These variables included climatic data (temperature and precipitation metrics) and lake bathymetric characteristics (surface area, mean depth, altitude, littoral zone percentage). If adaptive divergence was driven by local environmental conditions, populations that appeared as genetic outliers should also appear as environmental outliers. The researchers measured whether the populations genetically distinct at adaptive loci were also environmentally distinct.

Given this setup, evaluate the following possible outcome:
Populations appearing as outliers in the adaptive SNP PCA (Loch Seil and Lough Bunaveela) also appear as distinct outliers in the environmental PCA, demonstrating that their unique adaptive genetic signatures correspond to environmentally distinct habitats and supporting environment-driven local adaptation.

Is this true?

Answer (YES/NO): NO